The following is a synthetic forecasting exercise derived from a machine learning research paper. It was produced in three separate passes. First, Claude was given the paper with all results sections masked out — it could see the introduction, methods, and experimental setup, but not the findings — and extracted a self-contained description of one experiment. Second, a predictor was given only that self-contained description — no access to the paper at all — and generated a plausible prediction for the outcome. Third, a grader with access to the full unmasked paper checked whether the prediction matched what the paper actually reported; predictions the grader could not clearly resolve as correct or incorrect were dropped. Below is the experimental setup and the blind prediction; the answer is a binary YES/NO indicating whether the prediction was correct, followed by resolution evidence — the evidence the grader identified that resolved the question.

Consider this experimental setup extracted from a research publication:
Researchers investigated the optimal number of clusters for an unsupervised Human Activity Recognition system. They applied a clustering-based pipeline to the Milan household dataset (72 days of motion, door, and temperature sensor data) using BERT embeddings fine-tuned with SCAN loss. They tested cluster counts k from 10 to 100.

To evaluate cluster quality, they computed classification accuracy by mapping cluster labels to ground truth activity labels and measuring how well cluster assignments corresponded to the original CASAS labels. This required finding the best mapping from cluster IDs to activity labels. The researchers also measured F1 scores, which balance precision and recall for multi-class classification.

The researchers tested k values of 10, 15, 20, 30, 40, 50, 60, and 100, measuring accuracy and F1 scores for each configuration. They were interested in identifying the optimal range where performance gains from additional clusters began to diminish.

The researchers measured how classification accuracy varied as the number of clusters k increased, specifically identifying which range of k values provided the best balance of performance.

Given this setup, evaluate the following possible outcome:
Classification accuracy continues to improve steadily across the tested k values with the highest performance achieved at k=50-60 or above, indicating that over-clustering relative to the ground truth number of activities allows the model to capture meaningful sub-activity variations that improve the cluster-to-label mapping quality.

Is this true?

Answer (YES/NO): NO